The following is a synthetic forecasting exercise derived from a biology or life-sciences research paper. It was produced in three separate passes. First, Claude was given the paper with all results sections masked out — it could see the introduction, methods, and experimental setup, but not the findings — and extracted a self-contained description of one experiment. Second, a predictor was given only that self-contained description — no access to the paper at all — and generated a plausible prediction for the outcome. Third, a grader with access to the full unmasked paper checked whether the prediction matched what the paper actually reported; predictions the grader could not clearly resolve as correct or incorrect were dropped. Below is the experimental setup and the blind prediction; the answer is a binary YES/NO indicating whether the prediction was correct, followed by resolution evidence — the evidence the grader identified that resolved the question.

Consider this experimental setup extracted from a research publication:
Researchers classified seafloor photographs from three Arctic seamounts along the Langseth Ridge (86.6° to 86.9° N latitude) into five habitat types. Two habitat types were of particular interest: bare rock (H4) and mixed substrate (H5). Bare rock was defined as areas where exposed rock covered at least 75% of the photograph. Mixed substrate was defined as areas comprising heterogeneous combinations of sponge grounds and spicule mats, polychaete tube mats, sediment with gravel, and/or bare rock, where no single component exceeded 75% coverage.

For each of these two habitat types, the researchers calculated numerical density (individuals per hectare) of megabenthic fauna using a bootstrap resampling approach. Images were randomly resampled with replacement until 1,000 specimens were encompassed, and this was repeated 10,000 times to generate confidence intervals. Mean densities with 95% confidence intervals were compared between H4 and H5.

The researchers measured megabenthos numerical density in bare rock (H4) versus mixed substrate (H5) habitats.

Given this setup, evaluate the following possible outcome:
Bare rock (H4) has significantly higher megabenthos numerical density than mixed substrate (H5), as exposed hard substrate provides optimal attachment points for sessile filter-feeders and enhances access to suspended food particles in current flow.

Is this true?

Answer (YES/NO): YES